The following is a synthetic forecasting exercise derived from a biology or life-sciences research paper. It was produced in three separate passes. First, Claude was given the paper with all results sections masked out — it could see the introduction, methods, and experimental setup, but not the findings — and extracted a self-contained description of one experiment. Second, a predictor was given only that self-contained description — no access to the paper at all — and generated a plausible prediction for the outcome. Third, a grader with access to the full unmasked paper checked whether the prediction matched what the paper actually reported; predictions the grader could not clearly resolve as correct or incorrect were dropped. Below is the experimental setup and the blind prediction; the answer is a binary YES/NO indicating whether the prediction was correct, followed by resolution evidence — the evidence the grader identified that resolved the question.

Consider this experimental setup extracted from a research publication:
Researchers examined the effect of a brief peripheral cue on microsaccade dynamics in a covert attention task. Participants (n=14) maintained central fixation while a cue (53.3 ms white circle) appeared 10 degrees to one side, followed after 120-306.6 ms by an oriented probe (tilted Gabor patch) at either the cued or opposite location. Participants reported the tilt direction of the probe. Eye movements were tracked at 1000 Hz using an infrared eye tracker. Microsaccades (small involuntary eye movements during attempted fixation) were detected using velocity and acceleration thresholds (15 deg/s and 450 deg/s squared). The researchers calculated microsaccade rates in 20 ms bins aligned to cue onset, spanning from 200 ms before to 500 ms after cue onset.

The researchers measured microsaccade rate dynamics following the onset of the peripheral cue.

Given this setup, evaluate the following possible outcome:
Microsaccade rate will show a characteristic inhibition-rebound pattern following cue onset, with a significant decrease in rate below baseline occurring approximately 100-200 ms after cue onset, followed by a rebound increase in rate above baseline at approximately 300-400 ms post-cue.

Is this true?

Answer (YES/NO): NO